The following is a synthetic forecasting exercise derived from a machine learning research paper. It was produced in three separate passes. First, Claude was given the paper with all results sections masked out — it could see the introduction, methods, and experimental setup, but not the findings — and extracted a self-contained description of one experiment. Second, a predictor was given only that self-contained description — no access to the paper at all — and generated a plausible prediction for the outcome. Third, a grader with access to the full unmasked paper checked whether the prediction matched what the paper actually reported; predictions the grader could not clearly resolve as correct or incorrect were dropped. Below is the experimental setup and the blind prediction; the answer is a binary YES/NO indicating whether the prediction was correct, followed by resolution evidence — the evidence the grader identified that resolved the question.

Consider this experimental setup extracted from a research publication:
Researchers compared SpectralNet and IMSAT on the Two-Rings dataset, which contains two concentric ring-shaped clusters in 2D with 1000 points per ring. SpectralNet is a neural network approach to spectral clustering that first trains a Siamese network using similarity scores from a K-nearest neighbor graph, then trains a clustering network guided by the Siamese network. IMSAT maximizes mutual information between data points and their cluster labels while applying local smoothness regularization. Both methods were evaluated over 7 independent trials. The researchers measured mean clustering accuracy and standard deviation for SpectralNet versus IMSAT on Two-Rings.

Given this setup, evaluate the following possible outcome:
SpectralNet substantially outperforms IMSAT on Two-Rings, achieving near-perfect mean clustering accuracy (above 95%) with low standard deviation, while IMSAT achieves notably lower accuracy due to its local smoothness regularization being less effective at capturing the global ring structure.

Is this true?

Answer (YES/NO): YES